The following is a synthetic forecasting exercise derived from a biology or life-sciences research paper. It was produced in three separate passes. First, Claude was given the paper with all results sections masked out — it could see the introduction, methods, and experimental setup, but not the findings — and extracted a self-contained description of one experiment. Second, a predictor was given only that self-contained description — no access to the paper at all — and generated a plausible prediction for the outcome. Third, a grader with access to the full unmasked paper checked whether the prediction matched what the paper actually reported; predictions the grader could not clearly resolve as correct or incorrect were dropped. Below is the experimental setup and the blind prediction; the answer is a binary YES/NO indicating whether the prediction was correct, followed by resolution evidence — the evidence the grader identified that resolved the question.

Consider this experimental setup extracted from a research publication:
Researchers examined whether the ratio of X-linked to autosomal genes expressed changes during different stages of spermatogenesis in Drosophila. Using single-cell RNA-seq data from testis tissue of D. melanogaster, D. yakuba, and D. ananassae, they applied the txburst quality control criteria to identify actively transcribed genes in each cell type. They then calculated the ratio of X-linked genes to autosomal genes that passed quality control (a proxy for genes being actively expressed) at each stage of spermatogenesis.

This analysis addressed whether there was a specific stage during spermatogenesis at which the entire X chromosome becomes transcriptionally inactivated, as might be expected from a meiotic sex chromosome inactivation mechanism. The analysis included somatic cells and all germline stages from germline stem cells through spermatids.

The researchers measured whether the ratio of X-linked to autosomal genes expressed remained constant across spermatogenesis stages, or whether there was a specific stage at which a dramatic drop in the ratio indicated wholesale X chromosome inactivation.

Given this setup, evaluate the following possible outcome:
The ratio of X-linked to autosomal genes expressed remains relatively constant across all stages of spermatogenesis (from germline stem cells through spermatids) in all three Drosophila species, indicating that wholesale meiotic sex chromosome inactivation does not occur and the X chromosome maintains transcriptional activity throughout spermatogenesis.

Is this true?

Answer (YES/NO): YES